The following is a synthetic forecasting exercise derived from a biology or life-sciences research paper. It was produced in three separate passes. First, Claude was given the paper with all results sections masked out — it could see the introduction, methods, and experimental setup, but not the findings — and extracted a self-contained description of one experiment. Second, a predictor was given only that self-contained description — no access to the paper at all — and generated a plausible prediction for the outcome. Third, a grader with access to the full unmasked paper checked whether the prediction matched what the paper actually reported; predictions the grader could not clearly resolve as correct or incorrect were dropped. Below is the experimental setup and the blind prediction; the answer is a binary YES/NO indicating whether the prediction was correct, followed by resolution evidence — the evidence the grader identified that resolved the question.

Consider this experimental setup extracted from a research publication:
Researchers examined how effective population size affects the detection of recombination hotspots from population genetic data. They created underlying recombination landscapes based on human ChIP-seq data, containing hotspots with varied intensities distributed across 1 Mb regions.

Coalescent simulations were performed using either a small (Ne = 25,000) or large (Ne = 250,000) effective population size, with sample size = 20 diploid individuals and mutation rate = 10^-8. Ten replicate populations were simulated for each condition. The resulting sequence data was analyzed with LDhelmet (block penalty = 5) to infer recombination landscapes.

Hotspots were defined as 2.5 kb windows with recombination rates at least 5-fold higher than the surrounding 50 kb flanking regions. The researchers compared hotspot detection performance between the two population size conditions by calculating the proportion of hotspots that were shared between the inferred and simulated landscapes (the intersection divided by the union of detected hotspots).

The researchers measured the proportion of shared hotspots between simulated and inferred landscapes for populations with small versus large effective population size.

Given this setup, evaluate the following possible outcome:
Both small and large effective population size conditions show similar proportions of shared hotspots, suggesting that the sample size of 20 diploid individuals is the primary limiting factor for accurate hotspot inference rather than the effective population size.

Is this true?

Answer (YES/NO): NO